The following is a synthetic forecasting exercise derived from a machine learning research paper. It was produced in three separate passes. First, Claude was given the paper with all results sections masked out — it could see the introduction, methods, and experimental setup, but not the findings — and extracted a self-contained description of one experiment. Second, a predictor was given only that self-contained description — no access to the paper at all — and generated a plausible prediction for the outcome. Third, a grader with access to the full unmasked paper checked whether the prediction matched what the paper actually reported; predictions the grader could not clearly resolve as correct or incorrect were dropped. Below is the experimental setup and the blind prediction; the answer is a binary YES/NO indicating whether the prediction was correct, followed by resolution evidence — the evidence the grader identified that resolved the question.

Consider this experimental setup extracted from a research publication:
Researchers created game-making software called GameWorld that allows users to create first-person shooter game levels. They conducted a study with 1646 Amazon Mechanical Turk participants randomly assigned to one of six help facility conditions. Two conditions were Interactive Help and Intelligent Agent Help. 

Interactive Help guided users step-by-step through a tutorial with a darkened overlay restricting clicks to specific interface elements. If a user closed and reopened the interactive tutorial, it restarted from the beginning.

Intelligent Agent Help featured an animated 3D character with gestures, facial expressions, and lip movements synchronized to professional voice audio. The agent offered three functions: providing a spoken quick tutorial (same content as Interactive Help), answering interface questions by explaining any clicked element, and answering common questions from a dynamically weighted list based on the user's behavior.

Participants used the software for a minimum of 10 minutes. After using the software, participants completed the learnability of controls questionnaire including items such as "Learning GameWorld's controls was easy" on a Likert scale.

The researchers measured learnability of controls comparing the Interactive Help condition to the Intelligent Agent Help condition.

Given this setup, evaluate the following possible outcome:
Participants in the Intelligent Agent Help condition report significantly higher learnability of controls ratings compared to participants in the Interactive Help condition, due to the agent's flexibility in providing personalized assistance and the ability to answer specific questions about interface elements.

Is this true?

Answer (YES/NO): NO